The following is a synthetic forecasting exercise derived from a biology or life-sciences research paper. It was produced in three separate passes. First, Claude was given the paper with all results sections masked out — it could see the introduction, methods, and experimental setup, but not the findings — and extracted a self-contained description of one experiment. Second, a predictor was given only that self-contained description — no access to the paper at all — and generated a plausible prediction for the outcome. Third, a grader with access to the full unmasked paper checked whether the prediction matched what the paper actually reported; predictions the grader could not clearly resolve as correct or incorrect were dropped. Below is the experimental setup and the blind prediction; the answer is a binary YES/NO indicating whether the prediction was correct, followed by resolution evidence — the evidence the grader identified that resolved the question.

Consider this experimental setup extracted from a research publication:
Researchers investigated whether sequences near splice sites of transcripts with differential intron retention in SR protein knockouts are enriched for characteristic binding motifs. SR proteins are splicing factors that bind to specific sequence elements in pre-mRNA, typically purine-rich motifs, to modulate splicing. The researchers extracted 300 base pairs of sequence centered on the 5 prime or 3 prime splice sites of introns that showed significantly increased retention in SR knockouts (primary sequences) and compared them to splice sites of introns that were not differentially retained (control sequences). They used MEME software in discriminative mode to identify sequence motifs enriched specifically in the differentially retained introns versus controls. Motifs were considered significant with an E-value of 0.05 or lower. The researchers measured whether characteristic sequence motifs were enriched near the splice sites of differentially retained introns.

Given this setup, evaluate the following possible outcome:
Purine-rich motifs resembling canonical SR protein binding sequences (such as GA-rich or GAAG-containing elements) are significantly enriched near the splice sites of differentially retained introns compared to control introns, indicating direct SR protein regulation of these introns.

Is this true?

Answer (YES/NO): YES